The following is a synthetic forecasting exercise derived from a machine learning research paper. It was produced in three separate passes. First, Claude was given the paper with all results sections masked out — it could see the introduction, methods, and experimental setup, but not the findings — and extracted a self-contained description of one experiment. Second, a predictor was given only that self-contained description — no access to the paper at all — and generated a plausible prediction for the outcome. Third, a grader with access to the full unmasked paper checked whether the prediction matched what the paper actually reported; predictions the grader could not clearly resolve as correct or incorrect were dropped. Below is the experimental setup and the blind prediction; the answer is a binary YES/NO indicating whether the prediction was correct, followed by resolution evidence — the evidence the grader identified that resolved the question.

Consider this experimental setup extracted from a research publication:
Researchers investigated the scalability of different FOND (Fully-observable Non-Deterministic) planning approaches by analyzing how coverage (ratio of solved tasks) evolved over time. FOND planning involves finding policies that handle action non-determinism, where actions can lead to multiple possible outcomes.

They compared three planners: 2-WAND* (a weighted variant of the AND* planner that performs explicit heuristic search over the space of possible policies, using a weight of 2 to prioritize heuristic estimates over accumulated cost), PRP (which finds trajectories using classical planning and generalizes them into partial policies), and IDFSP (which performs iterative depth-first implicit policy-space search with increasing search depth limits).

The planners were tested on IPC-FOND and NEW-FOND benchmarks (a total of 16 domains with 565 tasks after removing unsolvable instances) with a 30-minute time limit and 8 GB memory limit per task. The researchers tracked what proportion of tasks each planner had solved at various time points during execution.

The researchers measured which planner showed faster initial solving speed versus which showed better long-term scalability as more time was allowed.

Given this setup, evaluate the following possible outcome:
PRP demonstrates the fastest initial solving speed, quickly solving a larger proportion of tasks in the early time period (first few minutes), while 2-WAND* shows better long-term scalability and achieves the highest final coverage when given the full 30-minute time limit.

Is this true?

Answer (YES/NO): YES